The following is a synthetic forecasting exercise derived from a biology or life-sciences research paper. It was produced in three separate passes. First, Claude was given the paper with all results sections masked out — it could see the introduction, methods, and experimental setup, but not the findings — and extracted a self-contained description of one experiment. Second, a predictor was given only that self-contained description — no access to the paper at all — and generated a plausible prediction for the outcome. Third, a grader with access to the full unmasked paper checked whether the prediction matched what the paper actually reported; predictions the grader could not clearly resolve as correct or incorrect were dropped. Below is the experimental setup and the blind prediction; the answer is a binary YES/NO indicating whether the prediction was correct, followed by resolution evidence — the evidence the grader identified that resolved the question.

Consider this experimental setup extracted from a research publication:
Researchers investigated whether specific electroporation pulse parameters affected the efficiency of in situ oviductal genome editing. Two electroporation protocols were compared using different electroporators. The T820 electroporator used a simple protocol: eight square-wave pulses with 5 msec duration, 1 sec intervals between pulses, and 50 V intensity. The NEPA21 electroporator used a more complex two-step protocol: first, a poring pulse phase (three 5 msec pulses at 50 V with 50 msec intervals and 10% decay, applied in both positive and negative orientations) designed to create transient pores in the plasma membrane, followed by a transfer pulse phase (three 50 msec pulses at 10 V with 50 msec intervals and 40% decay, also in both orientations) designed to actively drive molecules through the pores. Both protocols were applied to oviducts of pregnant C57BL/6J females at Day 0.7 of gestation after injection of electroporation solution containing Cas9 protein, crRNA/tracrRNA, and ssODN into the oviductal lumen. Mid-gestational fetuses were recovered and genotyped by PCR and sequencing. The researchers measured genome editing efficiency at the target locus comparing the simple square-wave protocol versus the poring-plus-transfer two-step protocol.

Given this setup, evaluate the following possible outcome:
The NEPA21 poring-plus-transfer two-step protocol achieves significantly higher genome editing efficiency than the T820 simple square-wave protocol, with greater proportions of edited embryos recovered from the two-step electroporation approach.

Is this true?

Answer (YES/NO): NO